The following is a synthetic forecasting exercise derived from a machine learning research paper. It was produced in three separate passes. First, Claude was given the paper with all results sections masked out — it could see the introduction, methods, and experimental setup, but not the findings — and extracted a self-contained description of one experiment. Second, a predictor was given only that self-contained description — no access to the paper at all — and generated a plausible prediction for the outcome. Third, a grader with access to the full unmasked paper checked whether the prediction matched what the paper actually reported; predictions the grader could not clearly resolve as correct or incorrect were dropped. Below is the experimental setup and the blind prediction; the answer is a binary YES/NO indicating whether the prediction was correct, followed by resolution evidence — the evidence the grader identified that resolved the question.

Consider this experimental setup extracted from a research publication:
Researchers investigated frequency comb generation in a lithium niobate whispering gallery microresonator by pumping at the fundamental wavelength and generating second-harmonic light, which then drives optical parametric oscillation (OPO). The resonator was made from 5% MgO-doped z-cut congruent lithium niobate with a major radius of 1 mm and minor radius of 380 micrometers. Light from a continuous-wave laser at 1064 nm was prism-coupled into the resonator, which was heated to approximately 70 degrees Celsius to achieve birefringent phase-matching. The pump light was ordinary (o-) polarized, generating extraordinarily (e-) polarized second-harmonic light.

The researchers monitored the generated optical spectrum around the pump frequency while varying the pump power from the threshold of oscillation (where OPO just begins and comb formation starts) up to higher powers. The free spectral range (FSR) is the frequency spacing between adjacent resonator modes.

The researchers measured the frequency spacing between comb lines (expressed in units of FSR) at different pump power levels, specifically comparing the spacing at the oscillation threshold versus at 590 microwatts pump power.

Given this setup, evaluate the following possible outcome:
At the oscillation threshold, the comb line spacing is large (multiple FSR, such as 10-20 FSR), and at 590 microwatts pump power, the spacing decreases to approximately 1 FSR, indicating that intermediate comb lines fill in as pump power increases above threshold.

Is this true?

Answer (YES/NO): NO